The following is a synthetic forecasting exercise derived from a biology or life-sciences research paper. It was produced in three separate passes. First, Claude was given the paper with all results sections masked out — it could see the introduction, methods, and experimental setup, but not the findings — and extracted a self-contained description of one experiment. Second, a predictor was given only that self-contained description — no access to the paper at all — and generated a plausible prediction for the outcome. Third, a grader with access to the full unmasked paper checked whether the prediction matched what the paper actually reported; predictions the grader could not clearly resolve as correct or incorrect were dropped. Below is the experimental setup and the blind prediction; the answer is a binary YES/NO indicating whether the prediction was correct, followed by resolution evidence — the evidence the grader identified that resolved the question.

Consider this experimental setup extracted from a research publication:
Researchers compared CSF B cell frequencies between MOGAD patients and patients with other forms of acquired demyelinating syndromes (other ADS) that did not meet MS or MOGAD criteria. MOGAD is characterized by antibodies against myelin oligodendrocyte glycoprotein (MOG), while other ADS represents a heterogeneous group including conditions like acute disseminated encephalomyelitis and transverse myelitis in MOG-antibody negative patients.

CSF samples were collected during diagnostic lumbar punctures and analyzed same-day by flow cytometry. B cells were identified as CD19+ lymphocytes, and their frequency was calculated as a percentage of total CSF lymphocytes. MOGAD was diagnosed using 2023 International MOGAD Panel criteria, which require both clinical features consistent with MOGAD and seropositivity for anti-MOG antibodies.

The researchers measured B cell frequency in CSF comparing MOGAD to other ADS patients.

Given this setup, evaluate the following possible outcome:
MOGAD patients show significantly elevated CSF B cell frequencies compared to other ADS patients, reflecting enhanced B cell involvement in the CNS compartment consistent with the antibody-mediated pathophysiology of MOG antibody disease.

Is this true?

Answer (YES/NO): NO